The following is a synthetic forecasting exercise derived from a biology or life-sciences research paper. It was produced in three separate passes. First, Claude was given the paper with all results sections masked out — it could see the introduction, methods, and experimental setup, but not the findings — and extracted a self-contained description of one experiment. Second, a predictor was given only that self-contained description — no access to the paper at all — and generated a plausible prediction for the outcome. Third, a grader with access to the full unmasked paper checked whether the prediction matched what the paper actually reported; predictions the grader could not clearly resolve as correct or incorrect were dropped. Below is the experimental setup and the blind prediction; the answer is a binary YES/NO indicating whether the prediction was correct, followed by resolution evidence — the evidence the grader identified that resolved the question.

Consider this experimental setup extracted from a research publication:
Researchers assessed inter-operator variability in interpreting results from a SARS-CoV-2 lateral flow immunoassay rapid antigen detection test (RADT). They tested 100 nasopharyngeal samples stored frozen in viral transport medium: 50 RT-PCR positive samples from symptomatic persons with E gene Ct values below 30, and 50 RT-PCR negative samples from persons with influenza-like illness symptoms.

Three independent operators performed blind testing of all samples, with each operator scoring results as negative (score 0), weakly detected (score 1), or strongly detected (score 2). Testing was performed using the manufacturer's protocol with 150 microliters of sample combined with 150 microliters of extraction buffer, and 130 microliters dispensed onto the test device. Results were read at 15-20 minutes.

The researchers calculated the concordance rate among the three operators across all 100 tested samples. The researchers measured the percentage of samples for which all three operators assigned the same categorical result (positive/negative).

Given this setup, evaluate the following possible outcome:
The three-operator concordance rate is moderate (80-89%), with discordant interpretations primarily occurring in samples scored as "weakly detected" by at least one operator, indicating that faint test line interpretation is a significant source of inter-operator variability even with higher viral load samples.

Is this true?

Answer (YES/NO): NO